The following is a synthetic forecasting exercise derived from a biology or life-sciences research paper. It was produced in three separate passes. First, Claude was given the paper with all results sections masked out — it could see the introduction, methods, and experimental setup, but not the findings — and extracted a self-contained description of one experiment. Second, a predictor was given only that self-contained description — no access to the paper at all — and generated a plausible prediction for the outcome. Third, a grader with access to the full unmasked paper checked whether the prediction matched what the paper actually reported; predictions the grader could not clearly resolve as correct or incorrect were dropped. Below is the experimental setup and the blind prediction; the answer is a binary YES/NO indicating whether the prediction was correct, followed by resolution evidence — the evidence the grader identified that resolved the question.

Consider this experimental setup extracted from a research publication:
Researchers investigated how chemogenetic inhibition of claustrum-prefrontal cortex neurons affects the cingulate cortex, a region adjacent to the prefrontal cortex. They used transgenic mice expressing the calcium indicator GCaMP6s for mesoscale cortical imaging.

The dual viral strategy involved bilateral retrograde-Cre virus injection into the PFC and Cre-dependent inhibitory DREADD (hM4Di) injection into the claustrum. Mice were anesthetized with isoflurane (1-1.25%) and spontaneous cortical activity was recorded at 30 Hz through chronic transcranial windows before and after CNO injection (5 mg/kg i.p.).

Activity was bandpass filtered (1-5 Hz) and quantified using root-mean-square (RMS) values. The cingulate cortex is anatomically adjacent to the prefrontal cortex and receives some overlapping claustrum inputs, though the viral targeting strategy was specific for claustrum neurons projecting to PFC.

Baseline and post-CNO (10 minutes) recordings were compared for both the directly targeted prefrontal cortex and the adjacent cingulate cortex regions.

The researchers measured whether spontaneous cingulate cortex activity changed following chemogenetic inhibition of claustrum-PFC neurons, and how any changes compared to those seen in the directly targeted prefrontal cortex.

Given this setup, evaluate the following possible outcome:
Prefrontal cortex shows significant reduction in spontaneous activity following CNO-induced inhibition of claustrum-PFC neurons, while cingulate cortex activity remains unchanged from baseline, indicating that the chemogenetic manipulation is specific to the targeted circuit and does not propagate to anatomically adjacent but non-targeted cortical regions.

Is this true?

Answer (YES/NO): NO